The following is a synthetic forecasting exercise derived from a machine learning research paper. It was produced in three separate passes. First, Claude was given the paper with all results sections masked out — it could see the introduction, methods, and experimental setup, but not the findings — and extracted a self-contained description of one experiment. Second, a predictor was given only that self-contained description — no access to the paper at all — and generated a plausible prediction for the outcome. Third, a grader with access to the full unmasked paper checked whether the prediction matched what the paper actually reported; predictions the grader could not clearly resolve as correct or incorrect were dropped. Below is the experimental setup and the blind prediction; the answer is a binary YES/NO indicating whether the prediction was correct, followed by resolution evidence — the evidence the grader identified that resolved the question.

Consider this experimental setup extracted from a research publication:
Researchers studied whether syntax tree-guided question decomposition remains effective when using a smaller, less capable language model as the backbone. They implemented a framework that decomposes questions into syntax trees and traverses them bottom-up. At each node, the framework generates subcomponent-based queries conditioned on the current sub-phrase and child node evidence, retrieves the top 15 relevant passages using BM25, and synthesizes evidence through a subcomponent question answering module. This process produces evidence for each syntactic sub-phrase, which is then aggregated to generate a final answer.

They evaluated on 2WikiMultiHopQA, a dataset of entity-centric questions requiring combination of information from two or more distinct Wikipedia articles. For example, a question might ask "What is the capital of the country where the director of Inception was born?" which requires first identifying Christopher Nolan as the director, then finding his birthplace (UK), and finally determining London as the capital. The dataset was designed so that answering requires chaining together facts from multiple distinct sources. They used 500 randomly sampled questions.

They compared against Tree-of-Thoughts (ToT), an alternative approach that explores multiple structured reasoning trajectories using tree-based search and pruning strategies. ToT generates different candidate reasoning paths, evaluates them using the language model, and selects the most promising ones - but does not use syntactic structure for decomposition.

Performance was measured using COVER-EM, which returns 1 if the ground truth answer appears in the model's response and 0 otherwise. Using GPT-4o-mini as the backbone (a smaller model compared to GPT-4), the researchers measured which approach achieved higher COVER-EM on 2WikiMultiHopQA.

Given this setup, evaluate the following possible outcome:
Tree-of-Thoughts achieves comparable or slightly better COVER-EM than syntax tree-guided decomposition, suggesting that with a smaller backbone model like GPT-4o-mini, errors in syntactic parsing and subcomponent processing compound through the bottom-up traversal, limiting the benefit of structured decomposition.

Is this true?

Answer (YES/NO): YES